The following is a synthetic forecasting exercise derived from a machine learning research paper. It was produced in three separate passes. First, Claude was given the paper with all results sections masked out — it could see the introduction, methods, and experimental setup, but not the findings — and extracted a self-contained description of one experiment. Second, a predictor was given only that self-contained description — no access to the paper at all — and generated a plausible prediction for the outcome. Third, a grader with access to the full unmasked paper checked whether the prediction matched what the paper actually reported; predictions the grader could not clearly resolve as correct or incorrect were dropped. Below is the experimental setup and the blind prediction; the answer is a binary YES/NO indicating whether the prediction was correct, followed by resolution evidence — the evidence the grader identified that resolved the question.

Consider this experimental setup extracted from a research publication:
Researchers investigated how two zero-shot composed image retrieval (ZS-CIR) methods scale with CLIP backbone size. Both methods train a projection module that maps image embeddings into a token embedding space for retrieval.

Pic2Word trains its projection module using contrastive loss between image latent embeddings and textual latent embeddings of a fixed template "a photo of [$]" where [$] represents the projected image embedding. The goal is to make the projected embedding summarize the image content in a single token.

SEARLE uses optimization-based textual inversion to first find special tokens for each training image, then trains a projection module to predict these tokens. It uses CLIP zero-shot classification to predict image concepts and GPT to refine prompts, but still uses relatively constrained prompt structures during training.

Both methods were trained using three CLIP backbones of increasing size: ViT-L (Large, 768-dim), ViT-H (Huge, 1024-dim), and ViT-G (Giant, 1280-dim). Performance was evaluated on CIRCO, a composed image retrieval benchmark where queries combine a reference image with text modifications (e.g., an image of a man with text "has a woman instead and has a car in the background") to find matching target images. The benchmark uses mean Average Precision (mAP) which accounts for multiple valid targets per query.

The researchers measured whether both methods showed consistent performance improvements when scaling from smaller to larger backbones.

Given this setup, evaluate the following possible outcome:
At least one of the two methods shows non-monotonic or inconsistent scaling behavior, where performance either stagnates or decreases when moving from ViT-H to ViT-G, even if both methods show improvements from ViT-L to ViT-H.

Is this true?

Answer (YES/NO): YES